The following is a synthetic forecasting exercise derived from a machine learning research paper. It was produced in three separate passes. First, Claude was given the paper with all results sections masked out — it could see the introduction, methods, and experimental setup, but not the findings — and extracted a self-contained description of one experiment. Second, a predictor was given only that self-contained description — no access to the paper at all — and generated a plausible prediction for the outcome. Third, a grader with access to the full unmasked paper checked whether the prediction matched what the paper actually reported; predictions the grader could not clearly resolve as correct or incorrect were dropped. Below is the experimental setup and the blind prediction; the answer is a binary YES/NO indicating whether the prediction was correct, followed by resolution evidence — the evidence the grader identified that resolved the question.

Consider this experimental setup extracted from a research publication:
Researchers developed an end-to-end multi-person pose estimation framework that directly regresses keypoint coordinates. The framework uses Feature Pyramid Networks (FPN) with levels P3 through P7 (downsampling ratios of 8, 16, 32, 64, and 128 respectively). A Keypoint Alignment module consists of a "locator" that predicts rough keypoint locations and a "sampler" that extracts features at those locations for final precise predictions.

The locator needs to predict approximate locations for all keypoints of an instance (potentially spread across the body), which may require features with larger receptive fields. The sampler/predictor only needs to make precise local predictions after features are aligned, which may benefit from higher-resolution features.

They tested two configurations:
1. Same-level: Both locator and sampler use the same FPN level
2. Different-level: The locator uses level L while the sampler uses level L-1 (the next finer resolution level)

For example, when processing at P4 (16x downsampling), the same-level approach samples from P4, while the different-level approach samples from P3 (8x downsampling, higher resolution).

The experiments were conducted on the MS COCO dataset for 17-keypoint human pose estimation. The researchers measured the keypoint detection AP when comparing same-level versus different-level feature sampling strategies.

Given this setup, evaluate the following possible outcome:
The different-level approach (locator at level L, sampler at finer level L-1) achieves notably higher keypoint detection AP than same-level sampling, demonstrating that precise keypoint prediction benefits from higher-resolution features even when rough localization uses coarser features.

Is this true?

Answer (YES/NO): YES